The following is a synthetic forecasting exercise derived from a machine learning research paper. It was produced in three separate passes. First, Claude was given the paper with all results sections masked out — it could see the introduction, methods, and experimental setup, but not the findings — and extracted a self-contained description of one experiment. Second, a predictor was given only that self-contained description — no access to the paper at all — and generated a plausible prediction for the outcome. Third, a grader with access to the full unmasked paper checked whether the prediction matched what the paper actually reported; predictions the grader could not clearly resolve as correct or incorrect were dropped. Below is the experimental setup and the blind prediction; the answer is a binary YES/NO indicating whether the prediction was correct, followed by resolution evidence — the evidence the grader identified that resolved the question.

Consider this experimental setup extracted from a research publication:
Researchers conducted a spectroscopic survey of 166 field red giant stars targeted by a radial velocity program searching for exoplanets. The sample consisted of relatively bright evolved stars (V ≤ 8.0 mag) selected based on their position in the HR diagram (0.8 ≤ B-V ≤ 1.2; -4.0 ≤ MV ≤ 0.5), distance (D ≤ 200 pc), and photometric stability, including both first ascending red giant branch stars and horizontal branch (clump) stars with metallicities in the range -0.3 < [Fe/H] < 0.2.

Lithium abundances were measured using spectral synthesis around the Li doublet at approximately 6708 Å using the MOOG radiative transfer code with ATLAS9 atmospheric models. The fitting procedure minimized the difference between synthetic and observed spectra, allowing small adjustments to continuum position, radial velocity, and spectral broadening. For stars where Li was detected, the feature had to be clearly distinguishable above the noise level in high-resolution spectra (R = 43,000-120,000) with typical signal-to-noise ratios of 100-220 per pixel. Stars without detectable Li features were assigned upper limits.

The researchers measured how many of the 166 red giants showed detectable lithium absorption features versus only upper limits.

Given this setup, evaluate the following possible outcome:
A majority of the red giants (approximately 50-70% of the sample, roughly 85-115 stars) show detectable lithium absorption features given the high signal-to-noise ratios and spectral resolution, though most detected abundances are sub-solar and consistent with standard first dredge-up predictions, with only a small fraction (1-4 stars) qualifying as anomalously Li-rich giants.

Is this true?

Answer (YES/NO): NO